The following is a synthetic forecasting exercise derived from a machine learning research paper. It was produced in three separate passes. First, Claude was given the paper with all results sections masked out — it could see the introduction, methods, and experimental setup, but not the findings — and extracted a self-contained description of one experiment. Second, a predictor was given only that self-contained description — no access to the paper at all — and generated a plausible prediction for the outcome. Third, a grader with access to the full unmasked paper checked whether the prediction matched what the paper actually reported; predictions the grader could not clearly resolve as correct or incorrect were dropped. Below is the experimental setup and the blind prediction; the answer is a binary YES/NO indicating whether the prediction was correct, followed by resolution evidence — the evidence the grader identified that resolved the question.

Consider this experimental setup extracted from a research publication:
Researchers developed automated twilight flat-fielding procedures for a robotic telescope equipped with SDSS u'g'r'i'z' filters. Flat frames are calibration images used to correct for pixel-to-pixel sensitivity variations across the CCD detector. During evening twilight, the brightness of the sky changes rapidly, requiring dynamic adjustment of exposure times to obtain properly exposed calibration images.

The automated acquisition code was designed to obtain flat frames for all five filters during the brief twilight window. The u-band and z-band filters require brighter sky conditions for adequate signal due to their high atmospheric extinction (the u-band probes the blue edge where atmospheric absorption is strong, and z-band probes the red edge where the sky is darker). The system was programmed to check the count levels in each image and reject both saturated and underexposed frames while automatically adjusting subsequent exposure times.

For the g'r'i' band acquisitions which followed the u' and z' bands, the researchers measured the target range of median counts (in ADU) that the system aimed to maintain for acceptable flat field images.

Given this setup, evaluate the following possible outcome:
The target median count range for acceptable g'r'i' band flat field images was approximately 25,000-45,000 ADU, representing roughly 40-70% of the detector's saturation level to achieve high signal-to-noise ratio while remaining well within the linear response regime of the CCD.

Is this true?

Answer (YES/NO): NO